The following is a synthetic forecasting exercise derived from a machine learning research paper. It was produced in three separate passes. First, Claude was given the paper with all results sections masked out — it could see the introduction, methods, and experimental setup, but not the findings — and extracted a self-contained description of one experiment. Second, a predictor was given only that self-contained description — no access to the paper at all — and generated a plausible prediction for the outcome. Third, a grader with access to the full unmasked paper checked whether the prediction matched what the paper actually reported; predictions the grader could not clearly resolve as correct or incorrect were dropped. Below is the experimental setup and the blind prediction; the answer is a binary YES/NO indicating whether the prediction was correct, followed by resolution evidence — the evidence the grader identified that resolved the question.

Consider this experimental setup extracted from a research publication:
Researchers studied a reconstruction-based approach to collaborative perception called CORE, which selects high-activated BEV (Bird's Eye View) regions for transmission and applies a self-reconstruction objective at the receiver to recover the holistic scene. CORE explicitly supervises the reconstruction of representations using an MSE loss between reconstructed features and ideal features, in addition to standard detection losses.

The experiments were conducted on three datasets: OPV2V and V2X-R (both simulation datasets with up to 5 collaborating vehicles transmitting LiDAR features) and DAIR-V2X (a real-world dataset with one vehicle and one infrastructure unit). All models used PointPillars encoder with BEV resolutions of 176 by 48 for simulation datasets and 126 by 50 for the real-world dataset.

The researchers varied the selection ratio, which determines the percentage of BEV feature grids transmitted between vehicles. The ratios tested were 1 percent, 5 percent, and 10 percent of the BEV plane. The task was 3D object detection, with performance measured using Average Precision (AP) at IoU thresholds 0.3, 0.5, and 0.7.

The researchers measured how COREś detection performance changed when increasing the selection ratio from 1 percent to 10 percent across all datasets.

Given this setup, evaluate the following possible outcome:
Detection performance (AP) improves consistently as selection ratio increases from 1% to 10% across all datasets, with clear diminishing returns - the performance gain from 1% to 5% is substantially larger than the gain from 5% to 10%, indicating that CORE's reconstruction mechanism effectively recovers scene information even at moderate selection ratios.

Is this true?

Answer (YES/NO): NO